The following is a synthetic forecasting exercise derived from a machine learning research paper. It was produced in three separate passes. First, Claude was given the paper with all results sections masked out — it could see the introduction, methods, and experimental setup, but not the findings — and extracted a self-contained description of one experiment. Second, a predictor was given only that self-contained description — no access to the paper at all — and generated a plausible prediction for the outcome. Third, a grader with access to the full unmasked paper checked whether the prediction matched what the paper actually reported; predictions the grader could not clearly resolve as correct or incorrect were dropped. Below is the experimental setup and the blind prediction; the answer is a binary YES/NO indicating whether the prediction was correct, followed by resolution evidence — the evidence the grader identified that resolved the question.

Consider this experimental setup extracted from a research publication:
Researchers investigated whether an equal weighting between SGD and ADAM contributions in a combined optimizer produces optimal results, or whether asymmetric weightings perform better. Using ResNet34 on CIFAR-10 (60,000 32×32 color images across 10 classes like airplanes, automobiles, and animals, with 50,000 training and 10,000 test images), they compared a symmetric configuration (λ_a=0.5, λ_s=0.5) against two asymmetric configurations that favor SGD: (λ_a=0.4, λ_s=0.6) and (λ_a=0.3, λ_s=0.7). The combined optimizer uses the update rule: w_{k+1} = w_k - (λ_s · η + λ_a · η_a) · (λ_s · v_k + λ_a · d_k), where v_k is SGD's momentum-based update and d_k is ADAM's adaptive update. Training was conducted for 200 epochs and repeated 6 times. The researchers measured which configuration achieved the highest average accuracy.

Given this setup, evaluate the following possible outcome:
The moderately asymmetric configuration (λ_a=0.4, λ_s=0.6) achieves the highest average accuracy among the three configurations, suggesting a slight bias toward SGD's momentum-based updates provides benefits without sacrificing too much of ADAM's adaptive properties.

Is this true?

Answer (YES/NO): YES